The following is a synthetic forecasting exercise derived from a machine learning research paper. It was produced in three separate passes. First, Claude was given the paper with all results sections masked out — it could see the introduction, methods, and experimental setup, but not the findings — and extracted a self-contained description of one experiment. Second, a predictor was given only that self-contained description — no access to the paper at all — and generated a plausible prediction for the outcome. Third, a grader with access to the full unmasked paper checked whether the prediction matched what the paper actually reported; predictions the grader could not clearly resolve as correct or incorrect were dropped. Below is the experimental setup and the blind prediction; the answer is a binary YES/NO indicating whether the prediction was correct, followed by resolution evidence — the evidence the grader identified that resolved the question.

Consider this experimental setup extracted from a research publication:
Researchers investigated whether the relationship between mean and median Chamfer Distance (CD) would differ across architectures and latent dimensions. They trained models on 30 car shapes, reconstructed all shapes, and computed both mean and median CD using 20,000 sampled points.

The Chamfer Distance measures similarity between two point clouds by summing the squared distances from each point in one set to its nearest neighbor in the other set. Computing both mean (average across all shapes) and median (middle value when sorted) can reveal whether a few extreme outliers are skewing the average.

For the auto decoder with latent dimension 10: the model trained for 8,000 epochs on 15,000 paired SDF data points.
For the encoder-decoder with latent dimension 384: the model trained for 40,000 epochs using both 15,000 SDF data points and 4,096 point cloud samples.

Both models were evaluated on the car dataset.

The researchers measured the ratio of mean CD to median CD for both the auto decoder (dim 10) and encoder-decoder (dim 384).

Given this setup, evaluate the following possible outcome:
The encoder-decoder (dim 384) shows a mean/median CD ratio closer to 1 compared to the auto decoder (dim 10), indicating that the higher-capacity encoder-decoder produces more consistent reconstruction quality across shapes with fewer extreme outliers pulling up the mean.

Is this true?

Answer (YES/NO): NO